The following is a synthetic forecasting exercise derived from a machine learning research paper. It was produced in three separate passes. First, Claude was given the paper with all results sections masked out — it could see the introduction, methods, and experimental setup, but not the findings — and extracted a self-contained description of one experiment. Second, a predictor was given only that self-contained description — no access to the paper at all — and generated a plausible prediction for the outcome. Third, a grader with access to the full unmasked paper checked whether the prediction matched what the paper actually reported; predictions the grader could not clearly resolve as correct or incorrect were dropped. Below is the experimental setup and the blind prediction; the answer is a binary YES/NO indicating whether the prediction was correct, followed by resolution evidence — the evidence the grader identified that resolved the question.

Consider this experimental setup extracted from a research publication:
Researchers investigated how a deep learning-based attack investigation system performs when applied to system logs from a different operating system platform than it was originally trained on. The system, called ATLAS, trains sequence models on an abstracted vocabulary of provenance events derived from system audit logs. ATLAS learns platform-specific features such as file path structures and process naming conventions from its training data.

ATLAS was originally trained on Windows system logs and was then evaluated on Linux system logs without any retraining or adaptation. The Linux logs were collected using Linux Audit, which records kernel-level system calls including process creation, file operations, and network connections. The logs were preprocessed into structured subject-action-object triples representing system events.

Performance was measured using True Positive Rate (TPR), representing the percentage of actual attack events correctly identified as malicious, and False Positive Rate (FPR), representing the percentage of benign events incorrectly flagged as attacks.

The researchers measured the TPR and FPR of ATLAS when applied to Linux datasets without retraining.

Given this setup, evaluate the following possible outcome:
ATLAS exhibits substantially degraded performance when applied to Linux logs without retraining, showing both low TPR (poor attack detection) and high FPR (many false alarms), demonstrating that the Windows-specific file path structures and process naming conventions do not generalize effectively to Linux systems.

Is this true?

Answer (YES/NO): NO